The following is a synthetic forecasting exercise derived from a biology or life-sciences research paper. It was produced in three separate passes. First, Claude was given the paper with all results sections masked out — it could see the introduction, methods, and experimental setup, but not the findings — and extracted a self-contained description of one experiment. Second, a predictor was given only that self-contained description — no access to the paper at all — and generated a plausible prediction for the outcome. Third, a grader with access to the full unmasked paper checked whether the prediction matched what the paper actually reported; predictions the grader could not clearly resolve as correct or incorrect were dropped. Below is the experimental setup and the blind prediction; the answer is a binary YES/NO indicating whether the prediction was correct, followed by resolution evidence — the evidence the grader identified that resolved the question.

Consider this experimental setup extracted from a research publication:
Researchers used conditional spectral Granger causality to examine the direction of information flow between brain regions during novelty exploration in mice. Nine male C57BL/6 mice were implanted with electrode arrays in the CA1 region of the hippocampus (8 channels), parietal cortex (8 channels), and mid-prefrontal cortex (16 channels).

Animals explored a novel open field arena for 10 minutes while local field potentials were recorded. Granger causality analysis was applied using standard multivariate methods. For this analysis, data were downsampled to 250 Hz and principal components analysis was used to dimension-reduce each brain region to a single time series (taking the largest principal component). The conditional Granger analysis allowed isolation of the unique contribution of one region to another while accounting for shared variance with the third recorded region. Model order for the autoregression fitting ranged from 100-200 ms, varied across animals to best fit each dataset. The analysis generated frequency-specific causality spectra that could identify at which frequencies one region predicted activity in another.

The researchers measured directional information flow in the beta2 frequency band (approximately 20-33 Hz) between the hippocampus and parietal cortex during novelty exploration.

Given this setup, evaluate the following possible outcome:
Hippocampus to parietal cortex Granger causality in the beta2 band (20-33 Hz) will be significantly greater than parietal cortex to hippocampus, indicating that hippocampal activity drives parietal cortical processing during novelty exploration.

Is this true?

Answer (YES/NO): YES